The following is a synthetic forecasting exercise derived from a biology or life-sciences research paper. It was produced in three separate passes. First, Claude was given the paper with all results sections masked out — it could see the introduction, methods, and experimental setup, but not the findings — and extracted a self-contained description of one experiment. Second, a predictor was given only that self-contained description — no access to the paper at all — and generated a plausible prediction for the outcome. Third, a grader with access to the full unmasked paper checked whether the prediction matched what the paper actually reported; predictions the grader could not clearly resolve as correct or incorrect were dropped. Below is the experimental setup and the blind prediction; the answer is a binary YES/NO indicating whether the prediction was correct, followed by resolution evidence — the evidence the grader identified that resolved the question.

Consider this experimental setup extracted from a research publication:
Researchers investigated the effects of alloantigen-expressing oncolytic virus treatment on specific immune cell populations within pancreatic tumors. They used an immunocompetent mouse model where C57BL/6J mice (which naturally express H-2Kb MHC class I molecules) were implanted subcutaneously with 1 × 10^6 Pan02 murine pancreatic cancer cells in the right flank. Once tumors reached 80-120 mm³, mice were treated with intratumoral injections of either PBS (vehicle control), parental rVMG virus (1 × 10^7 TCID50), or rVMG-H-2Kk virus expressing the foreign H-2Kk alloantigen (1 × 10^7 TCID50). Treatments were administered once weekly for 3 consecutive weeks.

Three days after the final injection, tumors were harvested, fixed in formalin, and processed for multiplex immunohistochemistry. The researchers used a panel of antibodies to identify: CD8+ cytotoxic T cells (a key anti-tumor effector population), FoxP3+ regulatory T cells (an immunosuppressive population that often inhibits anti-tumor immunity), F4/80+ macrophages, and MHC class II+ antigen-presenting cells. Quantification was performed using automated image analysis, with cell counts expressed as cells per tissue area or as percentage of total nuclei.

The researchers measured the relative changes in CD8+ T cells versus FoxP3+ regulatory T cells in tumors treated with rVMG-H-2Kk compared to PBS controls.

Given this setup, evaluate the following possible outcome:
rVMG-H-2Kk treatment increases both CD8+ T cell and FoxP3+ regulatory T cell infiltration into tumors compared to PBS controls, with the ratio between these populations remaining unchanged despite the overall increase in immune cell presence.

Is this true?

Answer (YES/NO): NO